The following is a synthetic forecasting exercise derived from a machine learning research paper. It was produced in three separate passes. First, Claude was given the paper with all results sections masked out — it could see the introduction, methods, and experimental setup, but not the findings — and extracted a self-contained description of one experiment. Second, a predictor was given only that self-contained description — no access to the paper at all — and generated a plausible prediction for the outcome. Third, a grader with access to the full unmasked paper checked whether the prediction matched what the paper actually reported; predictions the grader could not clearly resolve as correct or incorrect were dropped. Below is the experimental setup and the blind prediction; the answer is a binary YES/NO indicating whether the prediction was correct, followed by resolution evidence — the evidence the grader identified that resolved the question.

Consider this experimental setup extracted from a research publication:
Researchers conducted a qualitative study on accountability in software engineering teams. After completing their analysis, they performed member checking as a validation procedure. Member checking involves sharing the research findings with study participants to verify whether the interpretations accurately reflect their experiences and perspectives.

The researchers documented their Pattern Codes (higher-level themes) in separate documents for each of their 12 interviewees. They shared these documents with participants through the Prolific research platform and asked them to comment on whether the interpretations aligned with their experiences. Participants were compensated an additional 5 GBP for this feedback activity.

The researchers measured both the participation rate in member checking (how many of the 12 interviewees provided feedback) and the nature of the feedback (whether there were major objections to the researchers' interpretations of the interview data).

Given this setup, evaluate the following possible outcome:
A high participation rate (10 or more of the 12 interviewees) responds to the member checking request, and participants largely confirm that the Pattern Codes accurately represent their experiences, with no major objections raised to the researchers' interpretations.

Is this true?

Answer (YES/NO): YES